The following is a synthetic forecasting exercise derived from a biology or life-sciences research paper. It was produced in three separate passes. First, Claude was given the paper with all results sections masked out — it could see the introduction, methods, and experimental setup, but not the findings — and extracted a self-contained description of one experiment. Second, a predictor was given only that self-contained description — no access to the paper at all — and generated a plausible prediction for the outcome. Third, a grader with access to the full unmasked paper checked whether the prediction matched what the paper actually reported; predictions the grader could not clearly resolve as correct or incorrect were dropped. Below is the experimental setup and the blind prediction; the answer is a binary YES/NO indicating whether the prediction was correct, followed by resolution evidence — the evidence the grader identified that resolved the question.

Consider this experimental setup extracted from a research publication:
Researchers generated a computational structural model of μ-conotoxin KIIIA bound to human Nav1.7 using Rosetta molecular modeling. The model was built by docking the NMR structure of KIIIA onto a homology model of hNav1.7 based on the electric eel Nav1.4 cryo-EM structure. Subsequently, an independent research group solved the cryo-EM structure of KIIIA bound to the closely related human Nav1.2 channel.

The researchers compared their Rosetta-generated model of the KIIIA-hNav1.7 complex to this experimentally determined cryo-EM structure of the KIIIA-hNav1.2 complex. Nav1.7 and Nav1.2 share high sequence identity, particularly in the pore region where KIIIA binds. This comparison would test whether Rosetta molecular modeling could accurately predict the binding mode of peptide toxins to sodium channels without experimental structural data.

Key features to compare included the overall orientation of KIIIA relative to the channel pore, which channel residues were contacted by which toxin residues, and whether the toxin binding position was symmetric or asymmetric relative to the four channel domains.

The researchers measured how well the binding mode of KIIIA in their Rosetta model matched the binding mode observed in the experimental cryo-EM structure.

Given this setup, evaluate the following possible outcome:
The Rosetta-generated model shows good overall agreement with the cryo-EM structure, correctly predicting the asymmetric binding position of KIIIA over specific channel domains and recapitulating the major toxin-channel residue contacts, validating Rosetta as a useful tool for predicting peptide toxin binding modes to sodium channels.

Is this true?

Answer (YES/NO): YES